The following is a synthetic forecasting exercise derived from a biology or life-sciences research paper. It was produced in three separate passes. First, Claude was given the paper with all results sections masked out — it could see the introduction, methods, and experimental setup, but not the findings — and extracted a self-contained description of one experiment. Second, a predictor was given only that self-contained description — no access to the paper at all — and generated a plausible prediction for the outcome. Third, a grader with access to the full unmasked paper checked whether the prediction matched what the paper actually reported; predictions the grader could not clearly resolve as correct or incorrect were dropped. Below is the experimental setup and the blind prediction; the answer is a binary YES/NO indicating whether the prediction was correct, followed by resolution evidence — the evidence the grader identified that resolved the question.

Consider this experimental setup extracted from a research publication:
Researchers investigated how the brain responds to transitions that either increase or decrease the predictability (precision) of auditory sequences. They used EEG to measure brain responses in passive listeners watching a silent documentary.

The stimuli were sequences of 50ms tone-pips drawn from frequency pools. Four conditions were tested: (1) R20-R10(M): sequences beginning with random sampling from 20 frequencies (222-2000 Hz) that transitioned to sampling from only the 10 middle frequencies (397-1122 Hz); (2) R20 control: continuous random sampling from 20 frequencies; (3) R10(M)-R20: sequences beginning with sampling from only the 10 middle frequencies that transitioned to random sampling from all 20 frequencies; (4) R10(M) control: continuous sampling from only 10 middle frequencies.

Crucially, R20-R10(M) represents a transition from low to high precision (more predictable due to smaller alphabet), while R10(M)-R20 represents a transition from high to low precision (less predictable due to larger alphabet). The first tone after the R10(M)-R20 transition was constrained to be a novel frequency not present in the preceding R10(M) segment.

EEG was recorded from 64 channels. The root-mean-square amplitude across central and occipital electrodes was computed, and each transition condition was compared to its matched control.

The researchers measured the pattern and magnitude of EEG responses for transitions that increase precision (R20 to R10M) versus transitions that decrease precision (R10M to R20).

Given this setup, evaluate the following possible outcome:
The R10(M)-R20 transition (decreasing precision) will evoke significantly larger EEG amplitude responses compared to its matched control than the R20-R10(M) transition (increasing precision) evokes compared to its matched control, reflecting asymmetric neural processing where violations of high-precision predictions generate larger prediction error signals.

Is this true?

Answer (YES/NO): NO